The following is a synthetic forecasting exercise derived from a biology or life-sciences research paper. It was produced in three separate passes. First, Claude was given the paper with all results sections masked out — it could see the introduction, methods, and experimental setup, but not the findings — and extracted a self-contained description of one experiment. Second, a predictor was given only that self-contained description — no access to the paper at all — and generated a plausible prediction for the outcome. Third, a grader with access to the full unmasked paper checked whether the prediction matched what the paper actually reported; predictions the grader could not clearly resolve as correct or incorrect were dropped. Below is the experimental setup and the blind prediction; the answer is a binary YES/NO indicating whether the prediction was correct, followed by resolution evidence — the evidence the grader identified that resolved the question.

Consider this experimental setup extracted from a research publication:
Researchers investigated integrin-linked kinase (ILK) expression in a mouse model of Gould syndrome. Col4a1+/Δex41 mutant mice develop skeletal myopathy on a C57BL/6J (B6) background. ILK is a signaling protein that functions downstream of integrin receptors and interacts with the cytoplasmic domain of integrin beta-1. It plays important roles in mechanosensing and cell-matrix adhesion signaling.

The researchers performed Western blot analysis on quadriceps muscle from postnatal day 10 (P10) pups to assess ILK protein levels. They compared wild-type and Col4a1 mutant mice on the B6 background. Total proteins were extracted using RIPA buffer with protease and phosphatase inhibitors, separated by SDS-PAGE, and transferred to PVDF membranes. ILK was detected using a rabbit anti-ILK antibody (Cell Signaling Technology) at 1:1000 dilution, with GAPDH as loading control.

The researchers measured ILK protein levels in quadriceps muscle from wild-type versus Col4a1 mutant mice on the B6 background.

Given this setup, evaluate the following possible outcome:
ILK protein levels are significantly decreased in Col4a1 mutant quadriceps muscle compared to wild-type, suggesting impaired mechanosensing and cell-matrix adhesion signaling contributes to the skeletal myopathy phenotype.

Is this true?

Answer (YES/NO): NO